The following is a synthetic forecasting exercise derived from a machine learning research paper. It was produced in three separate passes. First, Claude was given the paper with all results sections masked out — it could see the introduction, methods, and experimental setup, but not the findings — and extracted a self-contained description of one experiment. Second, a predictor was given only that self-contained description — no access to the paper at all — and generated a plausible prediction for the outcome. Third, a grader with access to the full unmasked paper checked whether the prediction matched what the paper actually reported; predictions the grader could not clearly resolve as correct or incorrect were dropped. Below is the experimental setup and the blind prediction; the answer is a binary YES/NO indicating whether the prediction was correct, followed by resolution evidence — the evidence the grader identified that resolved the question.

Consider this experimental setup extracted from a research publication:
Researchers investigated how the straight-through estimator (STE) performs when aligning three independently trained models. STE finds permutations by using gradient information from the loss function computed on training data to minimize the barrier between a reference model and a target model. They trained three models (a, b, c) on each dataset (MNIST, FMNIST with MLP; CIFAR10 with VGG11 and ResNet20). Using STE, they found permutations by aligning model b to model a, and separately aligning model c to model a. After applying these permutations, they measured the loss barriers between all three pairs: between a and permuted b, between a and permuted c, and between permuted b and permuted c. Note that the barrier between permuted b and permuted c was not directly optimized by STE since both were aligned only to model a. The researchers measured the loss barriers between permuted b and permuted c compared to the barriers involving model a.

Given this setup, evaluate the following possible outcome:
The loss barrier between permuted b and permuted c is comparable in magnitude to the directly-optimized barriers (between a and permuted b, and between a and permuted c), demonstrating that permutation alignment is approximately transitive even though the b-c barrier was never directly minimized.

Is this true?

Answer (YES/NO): NO